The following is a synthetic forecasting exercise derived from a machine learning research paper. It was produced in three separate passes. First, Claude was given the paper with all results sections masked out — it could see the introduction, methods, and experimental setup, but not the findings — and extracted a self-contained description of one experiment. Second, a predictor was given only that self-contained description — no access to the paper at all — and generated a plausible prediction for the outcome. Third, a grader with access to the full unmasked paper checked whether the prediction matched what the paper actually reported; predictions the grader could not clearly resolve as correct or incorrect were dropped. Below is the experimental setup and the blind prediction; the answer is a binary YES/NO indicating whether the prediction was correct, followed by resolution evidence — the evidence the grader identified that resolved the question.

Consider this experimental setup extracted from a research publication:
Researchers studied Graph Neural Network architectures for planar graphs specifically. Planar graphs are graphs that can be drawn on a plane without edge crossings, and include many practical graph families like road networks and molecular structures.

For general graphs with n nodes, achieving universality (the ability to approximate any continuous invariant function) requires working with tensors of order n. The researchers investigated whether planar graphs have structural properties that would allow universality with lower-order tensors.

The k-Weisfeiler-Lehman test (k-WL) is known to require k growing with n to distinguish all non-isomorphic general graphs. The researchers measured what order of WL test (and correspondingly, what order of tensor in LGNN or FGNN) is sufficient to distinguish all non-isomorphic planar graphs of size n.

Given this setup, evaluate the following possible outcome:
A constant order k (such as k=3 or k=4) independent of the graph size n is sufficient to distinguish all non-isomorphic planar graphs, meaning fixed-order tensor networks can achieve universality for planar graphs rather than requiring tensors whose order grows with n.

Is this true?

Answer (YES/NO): NO